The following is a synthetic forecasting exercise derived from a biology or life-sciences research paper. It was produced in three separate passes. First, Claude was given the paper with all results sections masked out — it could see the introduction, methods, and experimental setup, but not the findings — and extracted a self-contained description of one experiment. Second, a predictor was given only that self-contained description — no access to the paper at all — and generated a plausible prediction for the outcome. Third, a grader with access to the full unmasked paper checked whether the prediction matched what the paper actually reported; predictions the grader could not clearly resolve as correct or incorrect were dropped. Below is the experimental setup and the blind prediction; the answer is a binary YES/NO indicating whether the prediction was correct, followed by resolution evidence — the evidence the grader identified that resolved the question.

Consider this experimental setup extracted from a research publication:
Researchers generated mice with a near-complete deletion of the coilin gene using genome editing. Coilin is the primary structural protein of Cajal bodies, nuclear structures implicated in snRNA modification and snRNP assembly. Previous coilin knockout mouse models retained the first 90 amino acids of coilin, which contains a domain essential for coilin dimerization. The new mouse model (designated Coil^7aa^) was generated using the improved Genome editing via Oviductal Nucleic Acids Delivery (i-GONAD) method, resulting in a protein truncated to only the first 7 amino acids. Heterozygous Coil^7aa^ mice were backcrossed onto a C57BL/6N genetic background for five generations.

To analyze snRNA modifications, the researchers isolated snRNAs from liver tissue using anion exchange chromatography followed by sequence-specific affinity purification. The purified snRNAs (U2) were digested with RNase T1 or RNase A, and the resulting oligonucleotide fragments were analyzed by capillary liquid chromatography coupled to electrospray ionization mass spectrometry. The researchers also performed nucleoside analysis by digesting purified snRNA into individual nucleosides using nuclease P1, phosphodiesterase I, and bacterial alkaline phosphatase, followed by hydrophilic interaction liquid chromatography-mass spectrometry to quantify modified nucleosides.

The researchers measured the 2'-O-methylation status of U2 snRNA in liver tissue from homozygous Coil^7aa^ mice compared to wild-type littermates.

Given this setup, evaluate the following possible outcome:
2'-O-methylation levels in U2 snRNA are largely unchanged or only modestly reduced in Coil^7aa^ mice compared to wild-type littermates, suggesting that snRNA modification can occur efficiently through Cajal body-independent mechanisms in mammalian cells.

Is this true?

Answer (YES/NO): NO